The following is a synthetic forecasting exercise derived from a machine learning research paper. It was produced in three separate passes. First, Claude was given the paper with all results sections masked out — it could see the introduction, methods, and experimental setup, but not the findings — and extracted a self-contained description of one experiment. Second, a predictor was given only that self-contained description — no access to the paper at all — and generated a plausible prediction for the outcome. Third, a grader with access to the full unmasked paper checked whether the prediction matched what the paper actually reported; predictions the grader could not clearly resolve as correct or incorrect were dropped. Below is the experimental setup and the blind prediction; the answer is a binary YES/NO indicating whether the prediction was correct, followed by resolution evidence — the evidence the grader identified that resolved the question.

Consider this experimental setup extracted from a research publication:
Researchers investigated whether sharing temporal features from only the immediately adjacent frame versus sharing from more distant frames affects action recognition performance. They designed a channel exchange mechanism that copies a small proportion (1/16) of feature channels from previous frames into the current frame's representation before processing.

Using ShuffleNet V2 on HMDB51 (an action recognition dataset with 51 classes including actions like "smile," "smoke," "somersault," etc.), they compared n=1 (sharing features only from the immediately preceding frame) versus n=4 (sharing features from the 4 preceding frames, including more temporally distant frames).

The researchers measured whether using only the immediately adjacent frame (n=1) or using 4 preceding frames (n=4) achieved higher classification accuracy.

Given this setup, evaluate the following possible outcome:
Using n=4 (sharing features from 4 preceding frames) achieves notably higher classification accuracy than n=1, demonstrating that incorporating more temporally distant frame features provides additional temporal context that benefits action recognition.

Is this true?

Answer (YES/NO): YES